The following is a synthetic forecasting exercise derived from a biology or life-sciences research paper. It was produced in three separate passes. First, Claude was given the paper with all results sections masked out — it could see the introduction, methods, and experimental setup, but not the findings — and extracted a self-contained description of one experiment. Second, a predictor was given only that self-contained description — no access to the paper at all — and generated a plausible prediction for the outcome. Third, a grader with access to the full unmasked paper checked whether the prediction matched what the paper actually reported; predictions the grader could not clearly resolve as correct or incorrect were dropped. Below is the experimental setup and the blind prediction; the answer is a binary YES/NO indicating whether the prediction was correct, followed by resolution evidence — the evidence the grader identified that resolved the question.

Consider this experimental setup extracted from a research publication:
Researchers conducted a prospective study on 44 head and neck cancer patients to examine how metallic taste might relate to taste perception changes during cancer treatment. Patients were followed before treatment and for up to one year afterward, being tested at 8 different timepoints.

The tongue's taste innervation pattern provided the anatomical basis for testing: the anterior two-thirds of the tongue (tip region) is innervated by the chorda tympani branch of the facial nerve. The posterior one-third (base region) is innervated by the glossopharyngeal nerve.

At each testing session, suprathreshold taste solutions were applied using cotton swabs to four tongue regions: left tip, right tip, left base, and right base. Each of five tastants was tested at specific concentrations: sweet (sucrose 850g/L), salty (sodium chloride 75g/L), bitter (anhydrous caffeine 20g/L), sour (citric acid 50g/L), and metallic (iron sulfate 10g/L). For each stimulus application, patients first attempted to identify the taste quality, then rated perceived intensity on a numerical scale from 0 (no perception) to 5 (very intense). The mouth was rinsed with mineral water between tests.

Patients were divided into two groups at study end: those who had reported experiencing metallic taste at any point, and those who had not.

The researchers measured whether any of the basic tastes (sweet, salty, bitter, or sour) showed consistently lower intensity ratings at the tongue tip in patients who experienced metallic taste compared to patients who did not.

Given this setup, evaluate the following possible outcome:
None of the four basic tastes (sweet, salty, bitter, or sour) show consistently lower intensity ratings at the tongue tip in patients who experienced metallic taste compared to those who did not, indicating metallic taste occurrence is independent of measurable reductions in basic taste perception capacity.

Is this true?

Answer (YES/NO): NO